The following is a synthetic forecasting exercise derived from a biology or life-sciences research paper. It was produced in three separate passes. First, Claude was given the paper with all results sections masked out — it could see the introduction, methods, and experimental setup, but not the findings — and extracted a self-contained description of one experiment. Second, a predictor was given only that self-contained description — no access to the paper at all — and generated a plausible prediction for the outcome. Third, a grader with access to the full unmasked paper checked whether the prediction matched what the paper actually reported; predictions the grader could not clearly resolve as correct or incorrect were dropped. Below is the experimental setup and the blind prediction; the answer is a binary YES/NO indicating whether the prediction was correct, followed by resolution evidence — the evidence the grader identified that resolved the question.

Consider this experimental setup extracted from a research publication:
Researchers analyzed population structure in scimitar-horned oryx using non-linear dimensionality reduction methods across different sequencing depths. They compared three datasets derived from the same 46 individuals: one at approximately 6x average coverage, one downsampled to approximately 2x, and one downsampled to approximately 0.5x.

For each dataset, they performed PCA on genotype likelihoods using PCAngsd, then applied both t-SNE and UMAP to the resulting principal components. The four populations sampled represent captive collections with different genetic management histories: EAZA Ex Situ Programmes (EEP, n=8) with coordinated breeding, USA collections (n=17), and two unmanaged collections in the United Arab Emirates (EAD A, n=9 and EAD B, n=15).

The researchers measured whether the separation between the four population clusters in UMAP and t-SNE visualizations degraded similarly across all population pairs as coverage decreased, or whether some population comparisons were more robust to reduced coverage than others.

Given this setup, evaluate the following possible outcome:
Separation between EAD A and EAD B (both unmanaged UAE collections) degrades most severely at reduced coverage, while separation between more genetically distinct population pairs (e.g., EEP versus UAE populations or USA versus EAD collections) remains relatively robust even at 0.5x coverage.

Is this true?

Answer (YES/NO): NO